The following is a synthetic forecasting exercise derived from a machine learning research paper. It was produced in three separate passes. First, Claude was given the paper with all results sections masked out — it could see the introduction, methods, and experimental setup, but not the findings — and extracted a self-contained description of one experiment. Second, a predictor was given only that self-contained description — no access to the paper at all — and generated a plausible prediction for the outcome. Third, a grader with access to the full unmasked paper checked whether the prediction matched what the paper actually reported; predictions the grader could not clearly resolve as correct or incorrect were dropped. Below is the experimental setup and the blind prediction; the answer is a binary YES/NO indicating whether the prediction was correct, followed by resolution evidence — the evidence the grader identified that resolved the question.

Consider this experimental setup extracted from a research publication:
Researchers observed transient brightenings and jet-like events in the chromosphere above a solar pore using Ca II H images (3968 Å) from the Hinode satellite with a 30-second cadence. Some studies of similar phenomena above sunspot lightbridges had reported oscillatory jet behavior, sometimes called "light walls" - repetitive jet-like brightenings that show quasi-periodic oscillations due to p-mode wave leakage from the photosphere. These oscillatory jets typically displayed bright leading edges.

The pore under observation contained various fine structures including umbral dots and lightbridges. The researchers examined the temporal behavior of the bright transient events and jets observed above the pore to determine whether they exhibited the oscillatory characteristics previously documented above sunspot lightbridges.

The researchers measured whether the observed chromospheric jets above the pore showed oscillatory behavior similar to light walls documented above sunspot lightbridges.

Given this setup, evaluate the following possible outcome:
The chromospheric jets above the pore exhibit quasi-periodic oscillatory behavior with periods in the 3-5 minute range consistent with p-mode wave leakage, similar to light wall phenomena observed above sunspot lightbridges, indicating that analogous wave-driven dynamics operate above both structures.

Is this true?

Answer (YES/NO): NO